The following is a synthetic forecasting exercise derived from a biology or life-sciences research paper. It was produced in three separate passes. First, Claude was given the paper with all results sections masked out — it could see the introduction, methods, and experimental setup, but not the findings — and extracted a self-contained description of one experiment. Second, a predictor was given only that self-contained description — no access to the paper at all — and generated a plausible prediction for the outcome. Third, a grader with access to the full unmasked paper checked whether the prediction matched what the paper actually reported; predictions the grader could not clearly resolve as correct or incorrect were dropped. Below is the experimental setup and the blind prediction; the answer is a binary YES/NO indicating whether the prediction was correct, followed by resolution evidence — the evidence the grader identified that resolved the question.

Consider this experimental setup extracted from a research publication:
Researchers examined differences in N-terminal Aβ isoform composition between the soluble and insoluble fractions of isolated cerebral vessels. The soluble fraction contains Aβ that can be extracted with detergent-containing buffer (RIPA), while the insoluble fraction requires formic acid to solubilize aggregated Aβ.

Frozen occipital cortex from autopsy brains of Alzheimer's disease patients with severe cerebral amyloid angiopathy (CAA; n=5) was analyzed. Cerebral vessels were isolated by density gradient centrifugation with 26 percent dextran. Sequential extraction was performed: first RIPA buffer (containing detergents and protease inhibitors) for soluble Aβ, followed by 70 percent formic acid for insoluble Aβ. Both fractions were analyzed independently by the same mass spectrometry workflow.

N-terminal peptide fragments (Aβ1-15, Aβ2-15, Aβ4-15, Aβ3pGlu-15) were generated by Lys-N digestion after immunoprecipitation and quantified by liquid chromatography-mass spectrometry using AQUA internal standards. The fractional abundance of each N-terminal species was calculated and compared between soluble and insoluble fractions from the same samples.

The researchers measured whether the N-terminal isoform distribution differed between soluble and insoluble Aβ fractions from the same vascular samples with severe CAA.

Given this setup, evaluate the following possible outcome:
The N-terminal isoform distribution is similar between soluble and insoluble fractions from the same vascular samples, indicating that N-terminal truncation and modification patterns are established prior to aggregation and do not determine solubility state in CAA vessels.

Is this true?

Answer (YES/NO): YES